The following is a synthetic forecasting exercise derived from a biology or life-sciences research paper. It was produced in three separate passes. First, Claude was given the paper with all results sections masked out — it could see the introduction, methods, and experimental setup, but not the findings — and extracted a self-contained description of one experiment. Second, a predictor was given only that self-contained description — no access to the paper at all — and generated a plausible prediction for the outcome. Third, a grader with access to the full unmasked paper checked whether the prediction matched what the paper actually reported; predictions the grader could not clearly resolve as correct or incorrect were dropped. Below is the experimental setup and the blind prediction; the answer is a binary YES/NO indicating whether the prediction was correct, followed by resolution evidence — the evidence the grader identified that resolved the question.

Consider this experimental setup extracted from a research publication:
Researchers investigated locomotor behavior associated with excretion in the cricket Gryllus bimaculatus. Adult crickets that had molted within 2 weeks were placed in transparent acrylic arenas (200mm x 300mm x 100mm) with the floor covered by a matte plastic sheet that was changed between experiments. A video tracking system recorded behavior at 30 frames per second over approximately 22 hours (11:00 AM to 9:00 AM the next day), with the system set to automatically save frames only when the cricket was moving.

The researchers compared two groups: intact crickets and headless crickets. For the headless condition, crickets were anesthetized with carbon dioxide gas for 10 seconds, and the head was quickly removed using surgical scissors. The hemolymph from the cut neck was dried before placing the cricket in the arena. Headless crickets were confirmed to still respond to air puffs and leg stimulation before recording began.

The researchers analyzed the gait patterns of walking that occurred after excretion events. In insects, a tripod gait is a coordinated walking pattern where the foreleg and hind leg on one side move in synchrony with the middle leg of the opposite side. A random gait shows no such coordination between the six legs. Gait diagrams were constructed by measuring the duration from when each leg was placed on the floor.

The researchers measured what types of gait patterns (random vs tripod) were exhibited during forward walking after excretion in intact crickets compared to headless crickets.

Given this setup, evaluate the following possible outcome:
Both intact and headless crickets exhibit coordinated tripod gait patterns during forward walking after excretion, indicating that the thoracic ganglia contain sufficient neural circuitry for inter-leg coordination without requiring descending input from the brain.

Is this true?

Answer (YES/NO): NO